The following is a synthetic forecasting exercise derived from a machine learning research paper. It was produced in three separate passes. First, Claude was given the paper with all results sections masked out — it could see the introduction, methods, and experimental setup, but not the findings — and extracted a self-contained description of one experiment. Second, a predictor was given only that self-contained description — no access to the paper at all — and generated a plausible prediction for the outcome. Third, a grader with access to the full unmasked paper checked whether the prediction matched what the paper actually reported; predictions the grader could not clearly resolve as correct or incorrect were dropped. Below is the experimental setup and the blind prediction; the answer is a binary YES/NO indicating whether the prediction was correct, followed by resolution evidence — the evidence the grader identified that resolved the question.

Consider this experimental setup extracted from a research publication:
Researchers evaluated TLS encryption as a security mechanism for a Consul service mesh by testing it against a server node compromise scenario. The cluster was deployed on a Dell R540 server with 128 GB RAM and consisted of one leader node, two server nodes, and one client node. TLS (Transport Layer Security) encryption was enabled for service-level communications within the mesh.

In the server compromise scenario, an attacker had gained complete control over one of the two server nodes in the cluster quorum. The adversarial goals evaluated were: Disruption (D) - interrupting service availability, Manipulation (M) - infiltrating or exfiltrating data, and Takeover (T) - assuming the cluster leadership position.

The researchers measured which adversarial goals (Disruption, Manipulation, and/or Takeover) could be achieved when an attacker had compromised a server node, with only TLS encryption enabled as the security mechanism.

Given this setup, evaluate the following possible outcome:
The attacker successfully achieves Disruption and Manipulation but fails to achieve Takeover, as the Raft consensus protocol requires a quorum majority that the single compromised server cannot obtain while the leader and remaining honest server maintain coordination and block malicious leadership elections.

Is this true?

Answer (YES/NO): NO